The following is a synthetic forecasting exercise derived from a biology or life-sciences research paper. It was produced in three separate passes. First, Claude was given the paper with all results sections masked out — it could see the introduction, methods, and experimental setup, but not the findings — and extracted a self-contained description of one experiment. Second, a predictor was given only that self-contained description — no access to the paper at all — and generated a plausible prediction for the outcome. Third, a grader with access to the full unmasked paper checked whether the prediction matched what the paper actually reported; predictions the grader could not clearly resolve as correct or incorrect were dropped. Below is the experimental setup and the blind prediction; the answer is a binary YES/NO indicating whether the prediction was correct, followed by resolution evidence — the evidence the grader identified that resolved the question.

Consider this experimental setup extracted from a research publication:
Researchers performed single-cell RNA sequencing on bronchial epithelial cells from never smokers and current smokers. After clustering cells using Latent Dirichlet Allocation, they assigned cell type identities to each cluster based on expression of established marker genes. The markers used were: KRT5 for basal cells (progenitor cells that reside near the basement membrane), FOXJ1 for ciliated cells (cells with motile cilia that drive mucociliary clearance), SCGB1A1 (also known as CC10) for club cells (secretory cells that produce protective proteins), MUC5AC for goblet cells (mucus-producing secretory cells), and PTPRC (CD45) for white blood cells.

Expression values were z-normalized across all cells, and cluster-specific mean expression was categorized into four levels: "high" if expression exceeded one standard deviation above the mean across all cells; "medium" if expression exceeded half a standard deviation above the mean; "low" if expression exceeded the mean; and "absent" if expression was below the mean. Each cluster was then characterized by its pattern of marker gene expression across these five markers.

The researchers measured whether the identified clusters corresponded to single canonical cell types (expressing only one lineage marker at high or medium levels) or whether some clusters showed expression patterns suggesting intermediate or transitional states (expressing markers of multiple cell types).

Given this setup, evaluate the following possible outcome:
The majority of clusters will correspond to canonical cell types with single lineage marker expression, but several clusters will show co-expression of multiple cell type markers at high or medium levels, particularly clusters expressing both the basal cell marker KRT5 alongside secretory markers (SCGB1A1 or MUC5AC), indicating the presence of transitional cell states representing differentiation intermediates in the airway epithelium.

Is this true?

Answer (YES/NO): NO